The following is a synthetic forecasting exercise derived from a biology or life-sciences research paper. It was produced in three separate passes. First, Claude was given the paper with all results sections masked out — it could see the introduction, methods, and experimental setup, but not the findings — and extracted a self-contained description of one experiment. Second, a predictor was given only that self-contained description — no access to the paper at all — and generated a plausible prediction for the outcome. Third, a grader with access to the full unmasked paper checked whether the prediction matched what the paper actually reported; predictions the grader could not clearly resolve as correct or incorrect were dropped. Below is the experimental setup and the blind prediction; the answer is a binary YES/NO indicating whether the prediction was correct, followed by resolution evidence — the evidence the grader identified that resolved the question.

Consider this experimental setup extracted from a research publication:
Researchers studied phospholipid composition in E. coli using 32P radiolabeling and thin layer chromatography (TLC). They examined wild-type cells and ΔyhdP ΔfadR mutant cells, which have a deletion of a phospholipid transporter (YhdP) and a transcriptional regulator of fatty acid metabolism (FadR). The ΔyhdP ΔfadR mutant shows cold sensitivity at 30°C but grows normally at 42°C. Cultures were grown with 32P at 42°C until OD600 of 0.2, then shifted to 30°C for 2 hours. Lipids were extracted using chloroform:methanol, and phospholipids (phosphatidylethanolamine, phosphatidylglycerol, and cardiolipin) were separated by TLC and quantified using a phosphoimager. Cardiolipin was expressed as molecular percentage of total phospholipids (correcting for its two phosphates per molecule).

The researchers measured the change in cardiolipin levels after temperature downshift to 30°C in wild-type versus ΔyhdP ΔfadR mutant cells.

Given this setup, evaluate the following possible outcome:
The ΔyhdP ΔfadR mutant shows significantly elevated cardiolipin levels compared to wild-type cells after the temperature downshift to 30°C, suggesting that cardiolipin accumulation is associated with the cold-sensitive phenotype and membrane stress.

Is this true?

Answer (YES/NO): YES